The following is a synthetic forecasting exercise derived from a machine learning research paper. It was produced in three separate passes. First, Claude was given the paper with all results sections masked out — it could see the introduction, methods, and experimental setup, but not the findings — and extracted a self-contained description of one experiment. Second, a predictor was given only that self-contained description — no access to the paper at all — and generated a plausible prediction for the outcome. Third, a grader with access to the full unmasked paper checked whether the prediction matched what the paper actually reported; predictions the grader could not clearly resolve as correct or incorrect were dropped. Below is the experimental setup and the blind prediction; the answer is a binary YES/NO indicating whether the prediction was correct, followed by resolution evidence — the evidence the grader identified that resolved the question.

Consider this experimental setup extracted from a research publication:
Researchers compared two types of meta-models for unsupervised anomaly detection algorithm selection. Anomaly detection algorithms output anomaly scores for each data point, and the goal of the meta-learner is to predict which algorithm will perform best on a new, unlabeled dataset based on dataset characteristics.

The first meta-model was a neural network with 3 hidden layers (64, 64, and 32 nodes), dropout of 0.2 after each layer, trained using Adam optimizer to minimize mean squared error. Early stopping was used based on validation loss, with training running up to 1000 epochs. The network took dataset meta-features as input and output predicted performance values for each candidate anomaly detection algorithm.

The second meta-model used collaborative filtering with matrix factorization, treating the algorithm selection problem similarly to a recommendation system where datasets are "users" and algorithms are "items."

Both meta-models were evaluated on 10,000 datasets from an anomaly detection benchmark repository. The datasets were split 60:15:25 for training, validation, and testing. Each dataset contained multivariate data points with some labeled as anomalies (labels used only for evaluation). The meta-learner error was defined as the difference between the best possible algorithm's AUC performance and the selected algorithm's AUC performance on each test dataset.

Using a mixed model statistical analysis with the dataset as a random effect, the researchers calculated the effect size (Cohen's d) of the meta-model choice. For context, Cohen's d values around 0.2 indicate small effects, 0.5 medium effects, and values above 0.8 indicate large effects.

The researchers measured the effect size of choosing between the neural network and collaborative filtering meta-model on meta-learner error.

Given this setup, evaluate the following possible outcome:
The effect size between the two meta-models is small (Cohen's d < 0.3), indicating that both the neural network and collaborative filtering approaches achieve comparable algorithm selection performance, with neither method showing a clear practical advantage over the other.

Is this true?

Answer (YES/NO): NO